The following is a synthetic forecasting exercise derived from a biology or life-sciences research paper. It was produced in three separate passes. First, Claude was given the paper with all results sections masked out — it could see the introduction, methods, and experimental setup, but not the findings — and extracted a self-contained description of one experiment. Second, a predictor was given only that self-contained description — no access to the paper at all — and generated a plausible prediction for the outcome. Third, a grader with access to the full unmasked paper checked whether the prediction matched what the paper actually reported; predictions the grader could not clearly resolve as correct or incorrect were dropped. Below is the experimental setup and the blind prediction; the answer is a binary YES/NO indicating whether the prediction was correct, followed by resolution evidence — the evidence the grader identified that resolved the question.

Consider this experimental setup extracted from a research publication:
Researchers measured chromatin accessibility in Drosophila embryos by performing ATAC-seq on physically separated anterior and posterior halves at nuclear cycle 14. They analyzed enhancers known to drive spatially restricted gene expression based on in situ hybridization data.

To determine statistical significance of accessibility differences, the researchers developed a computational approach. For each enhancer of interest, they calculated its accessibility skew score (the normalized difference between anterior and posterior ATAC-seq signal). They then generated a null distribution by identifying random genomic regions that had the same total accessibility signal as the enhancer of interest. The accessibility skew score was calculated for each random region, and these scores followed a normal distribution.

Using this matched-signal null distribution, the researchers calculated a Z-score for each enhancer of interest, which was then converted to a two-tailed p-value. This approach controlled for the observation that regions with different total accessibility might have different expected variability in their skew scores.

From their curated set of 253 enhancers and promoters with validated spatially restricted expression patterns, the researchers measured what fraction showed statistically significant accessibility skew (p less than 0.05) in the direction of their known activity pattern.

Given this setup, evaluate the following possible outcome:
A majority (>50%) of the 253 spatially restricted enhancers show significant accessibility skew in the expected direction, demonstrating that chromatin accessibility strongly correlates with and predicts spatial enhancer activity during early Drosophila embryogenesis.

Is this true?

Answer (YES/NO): NO